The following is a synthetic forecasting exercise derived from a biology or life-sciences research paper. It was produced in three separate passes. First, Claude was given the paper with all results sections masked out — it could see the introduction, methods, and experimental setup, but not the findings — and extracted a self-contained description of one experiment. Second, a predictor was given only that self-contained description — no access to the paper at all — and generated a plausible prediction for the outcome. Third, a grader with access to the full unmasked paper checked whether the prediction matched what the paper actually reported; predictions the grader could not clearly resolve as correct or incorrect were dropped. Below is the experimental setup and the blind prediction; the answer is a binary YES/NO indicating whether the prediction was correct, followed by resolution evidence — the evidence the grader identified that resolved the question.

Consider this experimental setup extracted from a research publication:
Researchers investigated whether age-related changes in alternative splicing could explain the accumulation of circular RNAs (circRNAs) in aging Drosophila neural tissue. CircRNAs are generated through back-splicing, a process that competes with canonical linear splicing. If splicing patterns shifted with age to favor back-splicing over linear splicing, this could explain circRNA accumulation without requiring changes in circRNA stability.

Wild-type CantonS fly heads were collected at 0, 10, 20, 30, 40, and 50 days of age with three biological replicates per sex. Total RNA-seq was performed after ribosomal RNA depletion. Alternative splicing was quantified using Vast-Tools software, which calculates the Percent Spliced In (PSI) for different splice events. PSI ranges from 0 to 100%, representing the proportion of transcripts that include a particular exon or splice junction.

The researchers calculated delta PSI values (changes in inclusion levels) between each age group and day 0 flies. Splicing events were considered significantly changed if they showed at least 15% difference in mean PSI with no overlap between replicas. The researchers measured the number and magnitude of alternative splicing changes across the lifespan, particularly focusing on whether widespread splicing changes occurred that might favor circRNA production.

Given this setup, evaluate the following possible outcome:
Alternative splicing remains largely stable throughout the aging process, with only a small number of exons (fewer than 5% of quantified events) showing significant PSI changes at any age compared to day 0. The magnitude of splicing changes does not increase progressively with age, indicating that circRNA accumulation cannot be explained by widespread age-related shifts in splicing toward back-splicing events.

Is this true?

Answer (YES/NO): NO